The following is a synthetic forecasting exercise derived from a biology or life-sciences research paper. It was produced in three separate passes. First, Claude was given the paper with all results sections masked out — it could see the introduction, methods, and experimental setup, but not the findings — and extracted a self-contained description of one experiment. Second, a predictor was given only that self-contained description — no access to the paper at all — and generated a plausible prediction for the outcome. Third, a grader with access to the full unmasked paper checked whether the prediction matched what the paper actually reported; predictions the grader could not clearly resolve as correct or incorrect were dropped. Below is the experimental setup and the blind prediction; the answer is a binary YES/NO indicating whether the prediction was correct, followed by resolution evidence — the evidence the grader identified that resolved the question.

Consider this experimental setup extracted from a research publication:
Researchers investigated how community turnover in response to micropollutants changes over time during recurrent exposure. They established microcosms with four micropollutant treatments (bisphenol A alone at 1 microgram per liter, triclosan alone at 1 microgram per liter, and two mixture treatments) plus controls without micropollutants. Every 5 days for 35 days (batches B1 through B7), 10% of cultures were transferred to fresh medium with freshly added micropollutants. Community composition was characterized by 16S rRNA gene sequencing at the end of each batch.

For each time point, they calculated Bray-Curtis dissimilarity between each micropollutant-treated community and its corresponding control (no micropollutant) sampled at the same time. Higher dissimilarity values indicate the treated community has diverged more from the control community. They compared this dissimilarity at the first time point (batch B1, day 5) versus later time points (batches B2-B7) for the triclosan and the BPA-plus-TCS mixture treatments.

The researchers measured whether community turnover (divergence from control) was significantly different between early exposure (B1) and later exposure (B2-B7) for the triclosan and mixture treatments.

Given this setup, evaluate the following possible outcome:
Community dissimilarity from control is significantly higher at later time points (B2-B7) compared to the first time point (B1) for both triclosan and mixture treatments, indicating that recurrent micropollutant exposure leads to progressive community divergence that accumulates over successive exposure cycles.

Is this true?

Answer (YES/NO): NO